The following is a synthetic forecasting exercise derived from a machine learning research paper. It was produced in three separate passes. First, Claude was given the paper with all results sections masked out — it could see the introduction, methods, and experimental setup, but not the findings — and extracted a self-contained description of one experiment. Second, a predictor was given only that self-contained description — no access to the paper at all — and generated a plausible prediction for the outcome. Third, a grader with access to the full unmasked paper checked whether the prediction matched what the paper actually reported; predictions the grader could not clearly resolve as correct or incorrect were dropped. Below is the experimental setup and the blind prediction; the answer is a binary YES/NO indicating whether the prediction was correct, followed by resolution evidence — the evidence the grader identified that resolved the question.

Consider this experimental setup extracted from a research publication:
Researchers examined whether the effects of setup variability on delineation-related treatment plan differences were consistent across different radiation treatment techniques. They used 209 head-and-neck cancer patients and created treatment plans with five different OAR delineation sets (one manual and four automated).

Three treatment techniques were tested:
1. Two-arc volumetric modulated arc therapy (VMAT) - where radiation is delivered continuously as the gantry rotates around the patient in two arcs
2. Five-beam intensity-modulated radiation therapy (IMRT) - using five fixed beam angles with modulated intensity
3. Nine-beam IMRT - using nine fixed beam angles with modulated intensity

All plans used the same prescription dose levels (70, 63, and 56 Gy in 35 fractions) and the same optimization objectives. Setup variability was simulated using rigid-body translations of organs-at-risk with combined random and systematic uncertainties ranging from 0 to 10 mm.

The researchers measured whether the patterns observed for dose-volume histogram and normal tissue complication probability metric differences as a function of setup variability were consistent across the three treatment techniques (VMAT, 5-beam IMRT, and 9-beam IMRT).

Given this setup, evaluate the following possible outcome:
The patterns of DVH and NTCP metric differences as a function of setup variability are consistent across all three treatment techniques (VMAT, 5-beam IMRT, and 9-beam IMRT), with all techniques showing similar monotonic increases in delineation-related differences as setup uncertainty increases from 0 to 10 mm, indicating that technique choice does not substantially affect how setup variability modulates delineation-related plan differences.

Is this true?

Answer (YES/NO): NO